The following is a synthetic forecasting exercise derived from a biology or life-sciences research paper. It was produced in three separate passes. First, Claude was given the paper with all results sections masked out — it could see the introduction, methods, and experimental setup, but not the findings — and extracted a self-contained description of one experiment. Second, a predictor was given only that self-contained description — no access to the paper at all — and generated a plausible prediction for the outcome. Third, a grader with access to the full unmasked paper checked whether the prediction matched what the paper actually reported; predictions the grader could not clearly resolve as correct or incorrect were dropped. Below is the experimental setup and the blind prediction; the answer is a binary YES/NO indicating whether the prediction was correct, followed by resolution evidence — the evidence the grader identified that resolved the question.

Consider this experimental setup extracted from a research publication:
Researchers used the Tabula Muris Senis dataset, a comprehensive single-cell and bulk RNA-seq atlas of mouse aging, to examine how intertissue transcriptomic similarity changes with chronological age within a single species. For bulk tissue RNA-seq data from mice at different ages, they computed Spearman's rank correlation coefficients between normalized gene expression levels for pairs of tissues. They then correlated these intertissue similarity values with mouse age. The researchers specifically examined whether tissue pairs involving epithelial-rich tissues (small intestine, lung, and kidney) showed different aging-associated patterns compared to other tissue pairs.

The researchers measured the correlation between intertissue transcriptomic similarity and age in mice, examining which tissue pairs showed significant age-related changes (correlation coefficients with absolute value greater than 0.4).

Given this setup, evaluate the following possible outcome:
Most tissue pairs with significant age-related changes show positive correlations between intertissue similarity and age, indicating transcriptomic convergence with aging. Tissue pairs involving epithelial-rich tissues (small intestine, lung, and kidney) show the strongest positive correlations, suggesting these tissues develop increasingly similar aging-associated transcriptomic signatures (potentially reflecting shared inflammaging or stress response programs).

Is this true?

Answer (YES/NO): YES